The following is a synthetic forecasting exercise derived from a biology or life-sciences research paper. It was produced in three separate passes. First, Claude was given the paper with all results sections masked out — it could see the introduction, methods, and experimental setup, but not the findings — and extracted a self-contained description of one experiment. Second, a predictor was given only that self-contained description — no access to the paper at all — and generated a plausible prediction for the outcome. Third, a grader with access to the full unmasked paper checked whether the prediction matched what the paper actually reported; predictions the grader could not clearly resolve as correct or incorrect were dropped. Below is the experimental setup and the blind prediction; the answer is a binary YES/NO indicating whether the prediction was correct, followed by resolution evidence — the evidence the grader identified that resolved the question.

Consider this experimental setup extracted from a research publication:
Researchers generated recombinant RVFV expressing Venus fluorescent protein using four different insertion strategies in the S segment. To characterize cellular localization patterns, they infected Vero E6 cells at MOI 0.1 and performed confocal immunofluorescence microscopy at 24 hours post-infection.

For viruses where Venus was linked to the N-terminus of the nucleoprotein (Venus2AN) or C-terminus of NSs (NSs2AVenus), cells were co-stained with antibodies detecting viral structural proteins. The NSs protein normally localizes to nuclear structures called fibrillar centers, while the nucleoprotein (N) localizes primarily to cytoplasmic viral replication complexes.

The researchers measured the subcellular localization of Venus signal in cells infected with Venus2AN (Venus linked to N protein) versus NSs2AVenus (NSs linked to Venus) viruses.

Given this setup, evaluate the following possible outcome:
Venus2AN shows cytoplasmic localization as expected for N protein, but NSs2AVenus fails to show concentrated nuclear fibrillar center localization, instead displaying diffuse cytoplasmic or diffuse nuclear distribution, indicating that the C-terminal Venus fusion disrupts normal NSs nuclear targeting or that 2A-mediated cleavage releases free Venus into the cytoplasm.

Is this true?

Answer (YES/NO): YES